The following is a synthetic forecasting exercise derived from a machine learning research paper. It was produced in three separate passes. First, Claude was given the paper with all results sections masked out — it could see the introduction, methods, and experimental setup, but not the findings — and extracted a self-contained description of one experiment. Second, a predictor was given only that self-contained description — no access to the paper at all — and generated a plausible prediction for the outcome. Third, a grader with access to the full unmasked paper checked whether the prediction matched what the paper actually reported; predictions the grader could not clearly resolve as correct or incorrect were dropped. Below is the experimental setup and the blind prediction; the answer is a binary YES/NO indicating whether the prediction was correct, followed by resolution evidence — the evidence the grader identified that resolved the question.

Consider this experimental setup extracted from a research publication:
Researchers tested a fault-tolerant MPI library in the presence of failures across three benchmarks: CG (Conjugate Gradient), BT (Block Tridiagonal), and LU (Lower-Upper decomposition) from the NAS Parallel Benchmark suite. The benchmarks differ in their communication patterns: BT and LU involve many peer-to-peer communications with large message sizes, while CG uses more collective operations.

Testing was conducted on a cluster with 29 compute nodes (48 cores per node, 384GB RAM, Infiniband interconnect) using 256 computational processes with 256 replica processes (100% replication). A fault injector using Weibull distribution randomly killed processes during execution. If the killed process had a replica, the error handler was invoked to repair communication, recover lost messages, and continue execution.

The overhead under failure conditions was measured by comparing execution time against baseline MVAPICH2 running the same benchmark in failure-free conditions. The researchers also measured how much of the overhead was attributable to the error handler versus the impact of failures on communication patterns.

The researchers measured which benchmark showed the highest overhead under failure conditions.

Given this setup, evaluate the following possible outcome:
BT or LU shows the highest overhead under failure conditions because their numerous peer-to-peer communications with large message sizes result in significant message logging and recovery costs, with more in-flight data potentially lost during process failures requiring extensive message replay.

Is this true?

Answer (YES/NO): YES